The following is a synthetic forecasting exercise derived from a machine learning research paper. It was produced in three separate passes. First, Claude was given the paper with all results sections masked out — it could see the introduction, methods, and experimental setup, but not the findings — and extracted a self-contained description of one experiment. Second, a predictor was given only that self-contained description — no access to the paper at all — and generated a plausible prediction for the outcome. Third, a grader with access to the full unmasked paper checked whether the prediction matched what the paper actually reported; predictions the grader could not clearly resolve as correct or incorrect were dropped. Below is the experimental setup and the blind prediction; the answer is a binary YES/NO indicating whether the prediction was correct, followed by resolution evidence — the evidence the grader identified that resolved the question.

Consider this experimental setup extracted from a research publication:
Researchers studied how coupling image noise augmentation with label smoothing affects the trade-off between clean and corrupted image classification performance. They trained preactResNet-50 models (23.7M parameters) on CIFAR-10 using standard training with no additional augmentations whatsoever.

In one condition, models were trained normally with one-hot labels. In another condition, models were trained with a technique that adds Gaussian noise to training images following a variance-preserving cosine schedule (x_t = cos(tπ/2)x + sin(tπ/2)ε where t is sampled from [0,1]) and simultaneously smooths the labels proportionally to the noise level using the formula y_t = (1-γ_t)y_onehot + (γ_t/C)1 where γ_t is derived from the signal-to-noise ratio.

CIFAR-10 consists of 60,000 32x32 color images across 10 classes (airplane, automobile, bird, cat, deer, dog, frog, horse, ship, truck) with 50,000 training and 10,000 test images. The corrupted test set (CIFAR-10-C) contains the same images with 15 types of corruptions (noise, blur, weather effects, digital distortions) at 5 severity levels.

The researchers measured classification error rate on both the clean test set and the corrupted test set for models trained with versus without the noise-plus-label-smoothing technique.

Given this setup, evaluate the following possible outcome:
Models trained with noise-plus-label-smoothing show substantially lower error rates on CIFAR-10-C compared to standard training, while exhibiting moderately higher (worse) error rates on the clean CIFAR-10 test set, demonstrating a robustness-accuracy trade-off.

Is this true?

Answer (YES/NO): YES